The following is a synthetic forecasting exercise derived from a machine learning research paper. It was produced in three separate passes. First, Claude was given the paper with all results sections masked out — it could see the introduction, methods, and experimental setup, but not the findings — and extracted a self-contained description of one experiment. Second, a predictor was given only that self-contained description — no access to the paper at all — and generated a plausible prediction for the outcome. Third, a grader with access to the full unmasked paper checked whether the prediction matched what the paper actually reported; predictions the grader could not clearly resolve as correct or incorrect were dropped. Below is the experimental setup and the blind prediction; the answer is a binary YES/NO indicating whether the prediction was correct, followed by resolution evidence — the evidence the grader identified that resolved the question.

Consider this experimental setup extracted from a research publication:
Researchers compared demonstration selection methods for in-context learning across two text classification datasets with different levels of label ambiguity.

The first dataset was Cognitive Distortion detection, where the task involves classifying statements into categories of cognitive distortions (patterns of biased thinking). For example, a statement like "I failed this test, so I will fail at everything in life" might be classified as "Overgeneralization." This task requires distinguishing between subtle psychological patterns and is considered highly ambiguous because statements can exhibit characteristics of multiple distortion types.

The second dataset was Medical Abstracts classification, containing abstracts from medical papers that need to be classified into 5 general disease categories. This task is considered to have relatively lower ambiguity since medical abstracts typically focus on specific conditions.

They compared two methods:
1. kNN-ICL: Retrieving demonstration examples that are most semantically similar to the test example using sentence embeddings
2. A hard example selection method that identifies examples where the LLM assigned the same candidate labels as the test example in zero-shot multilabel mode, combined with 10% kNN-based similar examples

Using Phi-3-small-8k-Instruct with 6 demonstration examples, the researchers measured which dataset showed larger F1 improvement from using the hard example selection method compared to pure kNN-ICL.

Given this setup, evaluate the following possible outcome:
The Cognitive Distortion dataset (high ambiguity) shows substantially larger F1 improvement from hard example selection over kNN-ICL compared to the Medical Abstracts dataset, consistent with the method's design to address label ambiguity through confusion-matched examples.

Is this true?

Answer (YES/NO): NO